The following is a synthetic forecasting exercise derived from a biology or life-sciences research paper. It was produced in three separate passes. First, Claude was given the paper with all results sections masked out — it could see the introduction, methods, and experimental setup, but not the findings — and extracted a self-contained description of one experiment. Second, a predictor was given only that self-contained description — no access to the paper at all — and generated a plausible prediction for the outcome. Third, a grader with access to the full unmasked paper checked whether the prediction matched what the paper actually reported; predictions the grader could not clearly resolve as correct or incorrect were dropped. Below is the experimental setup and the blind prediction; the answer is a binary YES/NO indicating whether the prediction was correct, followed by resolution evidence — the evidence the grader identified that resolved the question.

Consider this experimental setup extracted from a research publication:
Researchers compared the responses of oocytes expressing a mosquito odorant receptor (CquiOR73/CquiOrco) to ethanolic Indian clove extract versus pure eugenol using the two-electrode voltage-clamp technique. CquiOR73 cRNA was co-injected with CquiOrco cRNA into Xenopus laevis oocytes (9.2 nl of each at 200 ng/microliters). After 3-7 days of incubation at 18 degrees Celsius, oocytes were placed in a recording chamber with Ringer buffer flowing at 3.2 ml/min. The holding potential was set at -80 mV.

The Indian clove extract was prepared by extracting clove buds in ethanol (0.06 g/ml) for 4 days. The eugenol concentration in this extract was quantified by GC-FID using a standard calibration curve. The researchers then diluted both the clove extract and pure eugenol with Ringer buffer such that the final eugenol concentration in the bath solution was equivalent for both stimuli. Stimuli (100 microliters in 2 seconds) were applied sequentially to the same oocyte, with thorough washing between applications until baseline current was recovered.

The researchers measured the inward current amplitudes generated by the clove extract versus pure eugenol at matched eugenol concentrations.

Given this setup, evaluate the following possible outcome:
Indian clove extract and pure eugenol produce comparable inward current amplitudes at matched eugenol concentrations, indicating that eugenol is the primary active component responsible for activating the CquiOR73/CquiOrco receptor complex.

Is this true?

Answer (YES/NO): YES